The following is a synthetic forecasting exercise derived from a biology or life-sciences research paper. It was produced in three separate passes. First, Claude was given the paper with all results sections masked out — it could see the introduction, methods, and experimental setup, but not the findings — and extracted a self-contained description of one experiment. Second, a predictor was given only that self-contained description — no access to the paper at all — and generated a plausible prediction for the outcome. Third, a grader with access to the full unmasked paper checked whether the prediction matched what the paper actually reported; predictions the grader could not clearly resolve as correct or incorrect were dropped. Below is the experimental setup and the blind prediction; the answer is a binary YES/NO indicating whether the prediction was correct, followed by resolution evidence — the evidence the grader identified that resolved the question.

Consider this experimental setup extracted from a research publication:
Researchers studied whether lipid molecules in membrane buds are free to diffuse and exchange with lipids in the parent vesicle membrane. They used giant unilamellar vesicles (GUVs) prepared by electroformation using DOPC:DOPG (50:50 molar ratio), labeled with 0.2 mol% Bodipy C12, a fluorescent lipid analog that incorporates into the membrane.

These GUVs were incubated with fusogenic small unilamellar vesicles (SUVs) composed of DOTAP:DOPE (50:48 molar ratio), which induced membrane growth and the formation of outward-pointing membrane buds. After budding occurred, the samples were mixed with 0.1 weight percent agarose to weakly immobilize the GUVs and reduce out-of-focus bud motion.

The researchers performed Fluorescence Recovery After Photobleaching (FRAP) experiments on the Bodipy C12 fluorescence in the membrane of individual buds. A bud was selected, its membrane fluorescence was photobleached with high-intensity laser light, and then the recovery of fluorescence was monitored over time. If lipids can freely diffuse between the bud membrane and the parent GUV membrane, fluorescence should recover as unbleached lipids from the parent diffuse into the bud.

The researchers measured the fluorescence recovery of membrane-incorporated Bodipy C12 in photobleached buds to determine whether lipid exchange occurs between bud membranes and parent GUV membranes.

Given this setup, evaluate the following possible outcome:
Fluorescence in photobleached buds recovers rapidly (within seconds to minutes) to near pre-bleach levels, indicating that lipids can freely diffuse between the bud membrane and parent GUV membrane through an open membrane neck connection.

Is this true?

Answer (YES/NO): NO